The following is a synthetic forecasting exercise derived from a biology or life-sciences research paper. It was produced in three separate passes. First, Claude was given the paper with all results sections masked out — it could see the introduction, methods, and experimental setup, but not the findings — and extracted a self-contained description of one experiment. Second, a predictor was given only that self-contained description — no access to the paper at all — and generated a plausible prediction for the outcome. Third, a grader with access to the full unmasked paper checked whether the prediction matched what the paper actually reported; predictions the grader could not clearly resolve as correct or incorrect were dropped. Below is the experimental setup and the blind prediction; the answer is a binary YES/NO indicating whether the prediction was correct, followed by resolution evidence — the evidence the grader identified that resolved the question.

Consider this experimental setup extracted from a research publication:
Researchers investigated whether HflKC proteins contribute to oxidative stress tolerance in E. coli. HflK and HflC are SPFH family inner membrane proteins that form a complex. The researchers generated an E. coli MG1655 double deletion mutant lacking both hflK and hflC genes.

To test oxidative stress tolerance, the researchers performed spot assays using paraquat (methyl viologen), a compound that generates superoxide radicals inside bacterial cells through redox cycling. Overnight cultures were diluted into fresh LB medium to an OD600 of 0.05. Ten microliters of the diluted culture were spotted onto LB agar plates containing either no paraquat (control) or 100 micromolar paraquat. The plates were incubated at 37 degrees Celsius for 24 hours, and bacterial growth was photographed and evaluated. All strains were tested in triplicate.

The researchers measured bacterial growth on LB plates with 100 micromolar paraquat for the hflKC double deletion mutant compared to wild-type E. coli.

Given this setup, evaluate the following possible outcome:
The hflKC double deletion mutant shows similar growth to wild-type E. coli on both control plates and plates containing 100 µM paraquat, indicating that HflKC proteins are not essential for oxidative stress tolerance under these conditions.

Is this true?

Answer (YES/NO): NO